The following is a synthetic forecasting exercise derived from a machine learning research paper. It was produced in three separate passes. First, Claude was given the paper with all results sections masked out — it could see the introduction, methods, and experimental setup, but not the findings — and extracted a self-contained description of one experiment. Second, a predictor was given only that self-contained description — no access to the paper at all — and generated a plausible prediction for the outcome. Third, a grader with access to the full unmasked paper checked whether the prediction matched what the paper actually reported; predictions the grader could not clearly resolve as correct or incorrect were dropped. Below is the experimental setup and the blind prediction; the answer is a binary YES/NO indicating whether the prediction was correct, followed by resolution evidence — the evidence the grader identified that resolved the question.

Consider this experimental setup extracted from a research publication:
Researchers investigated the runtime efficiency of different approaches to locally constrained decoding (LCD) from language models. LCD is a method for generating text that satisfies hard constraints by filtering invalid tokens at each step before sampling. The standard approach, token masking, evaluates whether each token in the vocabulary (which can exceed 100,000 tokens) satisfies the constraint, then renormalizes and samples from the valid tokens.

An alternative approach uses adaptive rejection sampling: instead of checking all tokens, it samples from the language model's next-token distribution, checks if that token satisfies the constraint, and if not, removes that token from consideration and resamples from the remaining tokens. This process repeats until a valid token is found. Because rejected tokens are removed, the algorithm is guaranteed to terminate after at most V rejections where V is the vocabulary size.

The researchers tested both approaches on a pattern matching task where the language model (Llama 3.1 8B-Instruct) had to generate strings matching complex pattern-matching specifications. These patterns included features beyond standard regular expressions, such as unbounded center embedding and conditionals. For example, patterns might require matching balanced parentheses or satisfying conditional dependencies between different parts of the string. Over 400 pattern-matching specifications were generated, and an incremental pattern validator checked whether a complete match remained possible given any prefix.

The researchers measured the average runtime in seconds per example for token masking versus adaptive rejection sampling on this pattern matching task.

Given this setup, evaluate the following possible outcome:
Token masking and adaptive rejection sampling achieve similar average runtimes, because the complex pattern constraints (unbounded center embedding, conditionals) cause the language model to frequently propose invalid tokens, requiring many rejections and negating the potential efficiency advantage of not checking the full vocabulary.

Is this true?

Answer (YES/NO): NO